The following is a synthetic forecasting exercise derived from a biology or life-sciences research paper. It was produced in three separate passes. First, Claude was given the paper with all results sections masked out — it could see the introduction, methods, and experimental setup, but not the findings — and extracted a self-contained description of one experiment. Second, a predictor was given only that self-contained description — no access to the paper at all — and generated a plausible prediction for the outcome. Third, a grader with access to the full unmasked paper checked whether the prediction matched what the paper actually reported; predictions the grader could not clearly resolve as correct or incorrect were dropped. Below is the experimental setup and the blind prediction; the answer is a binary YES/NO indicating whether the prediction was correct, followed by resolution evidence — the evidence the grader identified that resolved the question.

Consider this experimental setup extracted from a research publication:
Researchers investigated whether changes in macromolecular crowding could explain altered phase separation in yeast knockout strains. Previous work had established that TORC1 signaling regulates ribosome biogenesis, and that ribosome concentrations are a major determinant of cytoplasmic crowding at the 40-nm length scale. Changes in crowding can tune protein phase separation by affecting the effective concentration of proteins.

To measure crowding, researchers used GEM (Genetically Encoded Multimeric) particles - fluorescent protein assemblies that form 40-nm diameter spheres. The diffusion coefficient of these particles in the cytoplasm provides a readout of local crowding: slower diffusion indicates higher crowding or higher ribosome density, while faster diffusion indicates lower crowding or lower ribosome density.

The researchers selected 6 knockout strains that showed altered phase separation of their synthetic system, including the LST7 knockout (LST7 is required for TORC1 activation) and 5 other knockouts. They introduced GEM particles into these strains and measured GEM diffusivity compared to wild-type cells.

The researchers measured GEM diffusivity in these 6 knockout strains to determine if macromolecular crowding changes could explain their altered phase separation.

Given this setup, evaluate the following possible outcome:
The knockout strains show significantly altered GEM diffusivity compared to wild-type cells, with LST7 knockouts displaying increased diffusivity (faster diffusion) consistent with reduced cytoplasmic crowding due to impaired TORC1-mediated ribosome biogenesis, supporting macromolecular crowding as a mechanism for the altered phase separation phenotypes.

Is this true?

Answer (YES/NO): NO